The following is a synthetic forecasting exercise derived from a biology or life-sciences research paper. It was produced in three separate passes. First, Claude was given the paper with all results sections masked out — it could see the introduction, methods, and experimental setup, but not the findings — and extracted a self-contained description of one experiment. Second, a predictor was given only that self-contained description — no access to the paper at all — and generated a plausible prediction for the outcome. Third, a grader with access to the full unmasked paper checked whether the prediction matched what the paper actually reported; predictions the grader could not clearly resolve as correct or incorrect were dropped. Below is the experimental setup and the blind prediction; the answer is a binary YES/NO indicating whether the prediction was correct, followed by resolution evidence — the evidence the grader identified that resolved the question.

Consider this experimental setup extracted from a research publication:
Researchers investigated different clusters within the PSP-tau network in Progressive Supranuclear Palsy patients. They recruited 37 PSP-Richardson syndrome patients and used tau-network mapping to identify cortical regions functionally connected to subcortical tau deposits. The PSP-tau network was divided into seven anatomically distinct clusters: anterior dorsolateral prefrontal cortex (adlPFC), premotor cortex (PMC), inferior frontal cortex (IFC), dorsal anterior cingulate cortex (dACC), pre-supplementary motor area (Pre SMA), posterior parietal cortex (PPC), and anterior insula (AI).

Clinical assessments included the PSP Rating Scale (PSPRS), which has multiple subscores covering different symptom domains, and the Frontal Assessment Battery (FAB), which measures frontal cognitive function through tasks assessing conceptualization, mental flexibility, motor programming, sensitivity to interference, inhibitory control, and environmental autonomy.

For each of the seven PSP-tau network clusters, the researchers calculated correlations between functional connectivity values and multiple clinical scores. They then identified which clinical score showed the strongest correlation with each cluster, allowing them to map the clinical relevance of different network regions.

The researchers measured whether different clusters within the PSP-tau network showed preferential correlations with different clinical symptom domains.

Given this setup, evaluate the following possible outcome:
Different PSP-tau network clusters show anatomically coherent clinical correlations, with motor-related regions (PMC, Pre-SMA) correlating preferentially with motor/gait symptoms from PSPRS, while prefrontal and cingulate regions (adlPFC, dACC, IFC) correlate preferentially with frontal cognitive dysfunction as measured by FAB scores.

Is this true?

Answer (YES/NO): NO